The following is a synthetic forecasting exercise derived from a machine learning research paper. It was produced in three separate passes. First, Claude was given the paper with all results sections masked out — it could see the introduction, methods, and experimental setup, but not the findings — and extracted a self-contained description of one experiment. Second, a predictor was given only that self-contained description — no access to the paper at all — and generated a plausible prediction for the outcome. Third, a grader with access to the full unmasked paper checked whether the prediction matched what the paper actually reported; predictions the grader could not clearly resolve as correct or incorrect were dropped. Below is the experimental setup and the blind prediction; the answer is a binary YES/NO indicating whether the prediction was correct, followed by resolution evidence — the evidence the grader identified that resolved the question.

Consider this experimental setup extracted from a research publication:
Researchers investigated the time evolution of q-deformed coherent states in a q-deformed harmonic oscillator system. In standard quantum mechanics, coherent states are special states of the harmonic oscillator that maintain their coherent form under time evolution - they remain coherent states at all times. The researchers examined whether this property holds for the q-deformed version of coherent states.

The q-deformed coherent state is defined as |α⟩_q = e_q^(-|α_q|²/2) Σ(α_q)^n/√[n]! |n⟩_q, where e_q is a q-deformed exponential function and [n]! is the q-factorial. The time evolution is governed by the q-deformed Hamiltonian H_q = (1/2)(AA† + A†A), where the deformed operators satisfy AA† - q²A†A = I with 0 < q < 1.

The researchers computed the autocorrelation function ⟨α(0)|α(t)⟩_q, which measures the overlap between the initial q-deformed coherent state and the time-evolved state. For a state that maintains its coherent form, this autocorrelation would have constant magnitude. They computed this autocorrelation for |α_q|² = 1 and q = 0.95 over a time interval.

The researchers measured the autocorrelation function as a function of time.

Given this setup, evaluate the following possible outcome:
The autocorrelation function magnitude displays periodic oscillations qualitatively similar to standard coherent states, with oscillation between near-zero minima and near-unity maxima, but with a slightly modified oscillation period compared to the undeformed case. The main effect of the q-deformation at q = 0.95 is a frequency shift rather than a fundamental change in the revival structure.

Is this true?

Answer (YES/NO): NO